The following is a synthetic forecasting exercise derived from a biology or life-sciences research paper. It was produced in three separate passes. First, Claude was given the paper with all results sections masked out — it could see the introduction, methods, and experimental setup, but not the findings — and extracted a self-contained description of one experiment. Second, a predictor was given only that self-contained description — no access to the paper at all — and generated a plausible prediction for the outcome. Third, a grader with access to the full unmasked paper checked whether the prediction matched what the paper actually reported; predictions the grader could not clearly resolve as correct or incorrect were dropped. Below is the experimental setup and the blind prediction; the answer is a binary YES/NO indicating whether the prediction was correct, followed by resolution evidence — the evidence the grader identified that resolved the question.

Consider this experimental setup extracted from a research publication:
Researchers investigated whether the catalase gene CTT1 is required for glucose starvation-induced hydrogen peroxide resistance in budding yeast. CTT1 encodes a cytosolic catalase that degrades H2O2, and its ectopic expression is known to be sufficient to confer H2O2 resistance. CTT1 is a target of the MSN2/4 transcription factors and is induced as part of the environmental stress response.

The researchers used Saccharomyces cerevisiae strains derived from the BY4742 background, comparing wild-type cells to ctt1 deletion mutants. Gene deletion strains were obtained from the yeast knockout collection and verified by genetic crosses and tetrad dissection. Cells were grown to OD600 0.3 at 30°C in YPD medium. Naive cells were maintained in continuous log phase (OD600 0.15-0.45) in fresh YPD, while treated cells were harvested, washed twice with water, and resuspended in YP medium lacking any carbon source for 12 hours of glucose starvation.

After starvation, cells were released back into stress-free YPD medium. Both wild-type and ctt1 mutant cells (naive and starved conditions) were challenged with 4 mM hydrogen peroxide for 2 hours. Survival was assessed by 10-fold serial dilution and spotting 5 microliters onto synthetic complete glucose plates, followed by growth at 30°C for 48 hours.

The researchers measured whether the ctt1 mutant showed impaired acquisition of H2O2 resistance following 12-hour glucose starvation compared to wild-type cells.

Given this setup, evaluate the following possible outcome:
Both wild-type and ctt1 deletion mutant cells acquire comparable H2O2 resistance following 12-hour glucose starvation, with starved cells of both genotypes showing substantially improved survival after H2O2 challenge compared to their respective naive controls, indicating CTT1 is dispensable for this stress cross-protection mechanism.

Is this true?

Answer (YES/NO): YES